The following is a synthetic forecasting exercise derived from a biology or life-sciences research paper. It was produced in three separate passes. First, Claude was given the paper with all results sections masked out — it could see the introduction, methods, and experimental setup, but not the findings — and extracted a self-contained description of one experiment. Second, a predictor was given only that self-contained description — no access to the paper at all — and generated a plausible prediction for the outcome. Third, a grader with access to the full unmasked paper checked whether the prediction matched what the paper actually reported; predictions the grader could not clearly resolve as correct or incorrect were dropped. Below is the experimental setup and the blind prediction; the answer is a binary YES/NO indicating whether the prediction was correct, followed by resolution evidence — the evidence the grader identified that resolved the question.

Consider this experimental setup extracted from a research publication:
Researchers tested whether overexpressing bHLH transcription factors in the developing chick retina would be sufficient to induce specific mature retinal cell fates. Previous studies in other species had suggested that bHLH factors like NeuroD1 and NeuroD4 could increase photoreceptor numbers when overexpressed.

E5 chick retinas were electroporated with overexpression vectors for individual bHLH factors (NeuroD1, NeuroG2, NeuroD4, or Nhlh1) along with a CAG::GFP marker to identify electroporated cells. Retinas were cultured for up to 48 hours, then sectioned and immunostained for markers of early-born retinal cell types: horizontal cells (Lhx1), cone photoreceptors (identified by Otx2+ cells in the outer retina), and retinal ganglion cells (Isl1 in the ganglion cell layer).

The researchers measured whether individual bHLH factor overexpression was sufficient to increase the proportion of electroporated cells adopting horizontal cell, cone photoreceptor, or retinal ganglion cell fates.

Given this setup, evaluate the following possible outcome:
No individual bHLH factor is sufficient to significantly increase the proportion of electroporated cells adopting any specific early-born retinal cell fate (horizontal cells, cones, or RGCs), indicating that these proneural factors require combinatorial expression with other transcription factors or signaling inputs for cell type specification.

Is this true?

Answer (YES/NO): YES